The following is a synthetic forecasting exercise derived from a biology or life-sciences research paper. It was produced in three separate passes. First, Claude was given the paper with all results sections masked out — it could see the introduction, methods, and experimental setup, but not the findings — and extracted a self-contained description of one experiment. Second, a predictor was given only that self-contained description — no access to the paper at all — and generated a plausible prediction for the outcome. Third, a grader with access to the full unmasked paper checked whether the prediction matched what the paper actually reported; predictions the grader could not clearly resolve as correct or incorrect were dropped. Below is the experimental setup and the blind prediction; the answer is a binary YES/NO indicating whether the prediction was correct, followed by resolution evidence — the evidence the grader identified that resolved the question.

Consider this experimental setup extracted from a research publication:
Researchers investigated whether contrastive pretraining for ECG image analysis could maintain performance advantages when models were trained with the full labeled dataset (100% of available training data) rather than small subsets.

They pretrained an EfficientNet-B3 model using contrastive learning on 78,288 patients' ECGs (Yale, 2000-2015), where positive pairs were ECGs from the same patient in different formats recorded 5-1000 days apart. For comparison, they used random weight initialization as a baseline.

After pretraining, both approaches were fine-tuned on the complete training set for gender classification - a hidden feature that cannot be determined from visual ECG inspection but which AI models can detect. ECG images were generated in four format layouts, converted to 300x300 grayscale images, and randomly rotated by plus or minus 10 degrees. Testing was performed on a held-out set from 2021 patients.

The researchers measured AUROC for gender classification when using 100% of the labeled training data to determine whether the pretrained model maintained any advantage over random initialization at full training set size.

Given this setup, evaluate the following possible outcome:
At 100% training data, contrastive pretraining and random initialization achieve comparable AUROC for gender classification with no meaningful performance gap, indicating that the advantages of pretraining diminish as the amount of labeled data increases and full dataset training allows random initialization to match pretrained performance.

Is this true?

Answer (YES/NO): YES